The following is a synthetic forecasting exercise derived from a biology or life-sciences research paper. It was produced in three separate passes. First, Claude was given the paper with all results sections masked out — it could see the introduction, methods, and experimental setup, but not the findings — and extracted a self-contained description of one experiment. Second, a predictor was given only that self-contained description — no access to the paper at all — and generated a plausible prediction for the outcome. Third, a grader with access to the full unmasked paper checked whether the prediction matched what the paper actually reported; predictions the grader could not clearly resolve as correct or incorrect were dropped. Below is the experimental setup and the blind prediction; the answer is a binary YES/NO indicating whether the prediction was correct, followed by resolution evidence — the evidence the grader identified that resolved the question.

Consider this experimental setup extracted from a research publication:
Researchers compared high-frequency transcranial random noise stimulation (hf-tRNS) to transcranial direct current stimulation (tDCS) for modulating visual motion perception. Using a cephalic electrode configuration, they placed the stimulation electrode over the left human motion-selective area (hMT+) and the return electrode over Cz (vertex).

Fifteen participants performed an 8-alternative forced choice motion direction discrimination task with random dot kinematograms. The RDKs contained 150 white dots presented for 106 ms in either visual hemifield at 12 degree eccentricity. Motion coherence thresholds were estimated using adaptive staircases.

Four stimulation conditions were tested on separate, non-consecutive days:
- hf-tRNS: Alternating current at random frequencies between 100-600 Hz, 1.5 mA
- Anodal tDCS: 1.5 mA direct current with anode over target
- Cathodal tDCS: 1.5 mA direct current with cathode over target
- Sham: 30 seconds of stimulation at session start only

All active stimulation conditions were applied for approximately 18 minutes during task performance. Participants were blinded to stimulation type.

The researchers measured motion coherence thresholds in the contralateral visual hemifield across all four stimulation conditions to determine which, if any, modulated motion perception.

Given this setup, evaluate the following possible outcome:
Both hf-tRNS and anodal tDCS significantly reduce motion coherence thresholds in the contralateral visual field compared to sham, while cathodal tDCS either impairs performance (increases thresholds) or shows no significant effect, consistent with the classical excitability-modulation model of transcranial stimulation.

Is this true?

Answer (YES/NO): NO